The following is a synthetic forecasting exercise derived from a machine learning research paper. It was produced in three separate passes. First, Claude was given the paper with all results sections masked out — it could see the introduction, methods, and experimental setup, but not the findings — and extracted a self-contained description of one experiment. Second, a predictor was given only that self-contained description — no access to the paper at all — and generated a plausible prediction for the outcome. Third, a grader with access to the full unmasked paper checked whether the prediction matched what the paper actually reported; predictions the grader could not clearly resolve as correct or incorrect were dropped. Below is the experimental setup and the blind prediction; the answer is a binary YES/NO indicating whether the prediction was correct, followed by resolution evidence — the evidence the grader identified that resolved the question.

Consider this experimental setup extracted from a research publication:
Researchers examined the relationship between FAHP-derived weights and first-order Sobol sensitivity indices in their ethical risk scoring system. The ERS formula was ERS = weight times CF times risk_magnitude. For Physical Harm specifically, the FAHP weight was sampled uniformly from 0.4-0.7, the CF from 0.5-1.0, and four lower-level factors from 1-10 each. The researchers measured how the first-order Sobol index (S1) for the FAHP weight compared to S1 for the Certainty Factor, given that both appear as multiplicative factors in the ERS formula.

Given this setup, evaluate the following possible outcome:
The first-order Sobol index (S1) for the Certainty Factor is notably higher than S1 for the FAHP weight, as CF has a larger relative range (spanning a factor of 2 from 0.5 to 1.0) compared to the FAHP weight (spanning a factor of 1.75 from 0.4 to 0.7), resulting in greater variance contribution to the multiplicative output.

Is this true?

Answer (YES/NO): YES